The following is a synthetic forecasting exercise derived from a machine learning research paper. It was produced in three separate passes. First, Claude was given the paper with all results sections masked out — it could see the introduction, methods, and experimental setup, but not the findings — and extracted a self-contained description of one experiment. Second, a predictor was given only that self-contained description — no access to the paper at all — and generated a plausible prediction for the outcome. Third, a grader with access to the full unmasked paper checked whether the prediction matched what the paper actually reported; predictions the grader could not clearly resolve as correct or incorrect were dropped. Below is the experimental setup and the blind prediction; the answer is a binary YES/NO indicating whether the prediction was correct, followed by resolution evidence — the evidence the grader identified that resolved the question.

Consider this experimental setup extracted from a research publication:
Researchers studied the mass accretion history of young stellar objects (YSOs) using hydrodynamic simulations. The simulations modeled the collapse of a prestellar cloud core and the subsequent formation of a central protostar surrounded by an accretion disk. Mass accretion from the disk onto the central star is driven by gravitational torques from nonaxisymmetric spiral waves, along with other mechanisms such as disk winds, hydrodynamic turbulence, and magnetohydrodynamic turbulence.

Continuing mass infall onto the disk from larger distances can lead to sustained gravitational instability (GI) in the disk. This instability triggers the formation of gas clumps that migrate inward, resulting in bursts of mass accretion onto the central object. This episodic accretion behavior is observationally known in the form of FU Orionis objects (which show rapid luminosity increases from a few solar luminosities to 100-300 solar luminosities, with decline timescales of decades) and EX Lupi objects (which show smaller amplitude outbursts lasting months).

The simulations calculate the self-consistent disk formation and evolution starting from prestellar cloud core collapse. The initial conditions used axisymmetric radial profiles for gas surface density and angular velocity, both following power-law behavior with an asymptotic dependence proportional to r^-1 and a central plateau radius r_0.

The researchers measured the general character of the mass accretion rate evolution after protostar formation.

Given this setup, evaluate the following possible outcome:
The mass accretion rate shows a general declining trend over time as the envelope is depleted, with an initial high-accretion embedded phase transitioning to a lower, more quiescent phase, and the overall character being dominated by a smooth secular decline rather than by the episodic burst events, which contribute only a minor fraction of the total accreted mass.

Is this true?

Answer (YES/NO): NO